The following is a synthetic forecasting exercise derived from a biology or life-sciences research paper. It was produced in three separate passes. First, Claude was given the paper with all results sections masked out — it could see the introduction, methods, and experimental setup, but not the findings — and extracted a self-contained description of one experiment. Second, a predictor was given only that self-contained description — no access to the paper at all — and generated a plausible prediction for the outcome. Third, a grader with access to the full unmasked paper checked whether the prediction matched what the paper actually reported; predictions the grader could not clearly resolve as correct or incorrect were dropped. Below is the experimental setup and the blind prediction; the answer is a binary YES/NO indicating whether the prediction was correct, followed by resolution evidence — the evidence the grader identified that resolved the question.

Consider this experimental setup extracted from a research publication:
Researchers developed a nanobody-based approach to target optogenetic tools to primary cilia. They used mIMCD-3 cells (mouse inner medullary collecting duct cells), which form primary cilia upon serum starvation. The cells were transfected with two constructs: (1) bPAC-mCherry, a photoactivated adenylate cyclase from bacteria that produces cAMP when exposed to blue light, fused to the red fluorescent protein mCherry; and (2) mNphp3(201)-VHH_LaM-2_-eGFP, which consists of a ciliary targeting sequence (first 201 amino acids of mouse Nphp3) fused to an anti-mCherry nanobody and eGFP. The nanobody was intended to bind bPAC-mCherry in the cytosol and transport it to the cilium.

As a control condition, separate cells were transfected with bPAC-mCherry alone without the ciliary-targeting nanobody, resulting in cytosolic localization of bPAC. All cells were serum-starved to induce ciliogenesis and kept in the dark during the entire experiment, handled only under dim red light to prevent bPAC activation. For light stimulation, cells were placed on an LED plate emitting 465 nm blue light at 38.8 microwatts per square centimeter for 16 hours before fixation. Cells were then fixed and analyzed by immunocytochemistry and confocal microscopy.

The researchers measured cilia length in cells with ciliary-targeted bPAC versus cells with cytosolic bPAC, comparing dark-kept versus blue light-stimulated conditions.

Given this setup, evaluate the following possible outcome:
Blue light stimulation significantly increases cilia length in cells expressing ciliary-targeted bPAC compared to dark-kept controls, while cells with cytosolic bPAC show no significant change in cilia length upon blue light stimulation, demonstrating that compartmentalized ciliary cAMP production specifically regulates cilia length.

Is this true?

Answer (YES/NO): NO